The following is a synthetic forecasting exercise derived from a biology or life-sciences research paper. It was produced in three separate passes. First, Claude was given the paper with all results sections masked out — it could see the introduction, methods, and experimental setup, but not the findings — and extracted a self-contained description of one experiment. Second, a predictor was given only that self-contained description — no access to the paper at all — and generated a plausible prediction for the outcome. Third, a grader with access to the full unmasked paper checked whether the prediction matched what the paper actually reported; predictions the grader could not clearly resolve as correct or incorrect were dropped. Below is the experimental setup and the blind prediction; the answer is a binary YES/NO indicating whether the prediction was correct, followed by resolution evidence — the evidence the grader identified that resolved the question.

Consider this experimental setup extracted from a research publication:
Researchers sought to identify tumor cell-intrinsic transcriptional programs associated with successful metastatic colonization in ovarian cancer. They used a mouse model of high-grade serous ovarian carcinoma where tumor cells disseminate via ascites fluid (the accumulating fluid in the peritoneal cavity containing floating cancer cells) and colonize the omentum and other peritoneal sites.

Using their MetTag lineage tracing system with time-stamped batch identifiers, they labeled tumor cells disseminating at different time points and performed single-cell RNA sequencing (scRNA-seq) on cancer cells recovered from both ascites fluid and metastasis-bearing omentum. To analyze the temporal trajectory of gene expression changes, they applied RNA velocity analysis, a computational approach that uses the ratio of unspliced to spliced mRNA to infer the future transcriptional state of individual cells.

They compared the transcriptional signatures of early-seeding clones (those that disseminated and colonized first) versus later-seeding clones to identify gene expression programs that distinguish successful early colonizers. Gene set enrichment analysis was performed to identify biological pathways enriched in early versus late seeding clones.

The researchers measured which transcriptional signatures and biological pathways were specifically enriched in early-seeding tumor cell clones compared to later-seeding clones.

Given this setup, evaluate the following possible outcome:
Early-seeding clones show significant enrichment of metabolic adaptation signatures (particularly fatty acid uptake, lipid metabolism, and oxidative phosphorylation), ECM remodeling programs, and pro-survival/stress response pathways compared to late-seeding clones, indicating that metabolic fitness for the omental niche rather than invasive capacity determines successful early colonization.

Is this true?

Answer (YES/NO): NO